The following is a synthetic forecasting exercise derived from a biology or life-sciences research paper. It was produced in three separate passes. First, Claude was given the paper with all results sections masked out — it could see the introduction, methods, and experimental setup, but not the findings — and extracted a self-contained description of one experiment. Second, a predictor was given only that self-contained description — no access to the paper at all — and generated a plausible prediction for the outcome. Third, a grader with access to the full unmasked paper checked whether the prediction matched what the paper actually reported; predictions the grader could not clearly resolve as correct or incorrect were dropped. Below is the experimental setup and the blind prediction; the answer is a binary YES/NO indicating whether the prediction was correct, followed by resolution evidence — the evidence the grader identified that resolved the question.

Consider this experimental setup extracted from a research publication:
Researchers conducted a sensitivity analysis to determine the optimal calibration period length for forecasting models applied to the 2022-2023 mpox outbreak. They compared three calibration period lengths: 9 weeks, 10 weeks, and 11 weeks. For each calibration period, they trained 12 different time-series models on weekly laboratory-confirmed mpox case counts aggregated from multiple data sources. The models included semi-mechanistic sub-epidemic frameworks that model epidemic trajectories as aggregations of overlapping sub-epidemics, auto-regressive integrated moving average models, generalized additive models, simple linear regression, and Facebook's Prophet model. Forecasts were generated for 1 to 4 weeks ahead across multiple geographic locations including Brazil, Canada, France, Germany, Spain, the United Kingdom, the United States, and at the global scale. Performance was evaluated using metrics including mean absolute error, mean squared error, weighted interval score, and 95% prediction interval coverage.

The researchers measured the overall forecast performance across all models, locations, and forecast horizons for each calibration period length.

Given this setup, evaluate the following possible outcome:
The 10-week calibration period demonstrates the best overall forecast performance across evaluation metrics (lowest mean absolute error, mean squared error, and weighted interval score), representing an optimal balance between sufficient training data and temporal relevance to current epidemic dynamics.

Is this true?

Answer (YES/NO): NO